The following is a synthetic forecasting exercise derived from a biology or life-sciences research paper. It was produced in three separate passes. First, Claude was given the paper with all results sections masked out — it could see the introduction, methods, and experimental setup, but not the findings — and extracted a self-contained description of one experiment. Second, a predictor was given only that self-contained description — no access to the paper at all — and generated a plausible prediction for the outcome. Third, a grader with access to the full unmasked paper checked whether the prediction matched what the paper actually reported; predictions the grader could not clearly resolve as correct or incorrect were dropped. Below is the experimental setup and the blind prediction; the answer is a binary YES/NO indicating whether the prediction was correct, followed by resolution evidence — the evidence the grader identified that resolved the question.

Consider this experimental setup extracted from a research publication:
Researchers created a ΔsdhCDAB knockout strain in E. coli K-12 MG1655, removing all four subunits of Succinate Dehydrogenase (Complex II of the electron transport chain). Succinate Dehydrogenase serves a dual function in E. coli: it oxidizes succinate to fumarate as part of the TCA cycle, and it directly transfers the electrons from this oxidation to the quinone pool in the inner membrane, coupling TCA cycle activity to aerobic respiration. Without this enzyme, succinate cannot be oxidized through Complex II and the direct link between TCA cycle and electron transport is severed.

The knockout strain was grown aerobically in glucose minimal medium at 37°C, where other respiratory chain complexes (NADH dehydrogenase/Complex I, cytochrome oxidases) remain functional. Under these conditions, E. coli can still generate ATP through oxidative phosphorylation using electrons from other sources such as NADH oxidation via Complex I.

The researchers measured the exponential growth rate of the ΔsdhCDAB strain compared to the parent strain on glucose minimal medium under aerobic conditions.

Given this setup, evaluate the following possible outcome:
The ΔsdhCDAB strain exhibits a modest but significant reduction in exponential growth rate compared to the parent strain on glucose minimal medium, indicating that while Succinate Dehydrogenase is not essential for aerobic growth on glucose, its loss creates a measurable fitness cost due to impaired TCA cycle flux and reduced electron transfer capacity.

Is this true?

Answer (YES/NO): NO